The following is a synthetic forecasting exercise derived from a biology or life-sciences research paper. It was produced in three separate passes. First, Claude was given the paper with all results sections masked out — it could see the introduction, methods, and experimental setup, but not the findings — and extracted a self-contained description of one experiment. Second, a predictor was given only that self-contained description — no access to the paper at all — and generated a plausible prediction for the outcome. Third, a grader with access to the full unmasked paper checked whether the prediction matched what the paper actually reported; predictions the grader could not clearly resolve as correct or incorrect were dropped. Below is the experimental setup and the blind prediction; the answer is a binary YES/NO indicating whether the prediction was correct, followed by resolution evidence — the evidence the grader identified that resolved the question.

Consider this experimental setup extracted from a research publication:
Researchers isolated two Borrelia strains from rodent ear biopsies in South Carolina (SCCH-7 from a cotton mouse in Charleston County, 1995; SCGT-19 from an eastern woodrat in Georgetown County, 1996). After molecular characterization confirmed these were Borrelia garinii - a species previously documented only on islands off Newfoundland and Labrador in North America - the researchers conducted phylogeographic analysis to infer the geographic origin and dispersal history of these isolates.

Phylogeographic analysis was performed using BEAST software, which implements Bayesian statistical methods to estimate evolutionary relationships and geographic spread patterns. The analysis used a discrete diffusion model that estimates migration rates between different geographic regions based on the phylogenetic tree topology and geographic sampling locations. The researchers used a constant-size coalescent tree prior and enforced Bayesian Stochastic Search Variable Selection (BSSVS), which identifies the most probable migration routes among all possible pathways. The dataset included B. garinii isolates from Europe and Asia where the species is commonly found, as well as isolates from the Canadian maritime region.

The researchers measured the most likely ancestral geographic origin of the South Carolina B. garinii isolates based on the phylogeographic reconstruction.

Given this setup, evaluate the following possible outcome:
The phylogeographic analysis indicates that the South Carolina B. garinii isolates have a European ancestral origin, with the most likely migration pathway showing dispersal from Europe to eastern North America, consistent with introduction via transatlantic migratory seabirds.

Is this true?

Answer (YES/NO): NO